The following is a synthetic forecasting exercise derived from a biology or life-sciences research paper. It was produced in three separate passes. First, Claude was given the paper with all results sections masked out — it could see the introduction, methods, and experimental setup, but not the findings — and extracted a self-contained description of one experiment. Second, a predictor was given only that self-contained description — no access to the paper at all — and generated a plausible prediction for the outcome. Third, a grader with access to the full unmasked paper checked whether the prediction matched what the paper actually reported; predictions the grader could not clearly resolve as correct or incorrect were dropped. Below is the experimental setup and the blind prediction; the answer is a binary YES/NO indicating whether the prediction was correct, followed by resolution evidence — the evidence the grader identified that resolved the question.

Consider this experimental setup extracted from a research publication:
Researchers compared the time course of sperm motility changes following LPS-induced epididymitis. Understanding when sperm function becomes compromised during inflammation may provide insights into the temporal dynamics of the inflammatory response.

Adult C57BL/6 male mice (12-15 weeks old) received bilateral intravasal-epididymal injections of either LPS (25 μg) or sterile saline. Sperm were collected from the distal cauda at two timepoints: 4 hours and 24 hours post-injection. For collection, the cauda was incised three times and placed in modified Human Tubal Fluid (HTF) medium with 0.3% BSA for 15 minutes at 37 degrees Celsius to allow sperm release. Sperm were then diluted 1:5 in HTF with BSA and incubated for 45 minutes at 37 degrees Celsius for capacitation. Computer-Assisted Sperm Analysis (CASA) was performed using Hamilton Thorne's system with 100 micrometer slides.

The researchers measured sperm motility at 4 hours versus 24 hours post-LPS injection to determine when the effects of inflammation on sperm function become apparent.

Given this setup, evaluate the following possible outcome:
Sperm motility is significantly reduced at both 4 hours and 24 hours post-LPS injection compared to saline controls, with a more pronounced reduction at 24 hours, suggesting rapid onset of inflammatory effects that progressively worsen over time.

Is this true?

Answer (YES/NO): NO